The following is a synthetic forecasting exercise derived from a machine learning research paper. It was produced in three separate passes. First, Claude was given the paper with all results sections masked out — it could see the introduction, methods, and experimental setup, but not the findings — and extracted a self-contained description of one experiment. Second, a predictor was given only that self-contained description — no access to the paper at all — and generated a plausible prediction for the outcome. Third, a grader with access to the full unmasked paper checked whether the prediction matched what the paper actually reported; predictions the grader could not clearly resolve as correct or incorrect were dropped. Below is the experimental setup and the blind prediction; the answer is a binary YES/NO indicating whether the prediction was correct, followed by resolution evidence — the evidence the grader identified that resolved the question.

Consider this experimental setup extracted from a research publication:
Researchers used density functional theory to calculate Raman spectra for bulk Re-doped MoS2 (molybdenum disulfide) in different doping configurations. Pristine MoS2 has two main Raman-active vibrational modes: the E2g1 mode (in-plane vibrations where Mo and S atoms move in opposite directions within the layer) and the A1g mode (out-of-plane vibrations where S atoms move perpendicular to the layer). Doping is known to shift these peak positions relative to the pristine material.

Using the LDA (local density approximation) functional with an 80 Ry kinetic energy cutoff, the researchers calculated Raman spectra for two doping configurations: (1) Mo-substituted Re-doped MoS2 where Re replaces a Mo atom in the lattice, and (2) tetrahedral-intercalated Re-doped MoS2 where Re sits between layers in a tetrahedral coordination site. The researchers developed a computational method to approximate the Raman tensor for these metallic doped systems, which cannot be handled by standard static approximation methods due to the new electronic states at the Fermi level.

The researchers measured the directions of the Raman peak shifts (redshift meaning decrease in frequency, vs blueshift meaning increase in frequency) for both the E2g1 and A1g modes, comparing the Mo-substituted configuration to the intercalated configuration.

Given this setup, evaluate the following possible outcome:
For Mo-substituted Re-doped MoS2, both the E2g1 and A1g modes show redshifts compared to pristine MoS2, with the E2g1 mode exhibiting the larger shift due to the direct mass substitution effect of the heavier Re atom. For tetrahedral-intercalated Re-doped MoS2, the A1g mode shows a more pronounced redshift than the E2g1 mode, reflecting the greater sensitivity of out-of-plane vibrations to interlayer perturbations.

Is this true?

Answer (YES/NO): NO